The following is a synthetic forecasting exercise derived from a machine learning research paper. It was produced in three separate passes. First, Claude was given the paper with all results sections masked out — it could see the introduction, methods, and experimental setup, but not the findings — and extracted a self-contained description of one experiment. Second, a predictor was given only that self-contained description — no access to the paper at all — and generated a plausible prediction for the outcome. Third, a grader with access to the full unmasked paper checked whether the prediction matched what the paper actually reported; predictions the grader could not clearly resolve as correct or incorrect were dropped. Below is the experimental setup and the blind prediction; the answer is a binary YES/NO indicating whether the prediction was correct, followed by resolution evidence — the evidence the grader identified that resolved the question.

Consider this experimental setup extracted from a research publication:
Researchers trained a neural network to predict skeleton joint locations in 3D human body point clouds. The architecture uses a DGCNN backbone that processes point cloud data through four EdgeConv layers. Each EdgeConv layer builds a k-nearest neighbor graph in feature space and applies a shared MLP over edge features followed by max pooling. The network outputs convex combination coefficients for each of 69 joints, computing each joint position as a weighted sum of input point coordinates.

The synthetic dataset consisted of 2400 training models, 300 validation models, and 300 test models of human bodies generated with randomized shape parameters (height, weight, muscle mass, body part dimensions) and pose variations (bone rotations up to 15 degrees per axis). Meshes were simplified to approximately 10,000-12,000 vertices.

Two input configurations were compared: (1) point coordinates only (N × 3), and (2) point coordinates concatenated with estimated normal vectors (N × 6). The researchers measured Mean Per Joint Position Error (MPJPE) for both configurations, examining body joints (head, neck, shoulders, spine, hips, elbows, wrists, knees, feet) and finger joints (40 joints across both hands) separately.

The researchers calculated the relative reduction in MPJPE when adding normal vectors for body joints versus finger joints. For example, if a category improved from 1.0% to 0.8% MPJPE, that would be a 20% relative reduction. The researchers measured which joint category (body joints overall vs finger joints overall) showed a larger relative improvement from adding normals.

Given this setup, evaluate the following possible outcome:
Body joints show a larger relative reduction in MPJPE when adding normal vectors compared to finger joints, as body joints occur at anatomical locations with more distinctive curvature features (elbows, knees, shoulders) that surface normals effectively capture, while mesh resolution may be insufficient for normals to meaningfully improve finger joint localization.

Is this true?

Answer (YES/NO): NO